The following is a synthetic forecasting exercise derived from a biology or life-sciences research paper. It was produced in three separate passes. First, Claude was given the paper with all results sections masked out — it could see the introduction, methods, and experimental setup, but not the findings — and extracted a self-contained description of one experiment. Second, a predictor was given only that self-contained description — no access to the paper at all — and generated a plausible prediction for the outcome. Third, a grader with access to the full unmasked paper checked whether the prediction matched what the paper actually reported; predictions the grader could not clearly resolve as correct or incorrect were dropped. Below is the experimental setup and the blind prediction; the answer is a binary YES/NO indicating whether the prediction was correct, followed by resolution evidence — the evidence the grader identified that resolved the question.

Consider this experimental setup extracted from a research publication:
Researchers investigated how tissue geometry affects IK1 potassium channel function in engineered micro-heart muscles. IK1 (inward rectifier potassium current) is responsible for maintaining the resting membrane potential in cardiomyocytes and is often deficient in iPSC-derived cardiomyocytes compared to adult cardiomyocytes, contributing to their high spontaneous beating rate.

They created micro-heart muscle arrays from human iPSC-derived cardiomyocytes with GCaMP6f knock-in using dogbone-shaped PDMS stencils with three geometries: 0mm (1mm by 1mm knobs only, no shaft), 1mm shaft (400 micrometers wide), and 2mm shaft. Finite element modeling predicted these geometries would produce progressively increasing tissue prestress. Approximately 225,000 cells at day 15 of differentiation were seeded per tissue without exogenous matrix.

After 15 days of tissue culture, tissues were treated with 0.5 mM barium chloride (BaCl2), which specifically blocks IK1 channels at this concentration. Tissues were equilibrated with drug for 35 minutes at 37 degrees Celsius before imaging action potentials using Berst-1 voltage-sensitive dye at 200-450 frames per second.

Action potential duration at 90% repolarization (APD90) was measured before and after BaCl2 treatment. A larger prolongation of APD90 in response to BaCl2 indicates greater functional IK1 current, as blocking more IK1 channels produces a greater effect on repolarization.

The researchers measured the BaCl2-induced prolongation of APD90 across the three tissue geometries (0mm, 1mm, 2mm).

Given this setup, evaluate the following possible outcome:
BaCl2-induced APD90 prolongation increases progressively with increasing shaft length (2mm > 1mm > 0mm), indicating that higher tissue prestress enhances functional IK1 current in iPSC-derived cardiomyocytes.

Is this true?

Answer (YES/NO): NO